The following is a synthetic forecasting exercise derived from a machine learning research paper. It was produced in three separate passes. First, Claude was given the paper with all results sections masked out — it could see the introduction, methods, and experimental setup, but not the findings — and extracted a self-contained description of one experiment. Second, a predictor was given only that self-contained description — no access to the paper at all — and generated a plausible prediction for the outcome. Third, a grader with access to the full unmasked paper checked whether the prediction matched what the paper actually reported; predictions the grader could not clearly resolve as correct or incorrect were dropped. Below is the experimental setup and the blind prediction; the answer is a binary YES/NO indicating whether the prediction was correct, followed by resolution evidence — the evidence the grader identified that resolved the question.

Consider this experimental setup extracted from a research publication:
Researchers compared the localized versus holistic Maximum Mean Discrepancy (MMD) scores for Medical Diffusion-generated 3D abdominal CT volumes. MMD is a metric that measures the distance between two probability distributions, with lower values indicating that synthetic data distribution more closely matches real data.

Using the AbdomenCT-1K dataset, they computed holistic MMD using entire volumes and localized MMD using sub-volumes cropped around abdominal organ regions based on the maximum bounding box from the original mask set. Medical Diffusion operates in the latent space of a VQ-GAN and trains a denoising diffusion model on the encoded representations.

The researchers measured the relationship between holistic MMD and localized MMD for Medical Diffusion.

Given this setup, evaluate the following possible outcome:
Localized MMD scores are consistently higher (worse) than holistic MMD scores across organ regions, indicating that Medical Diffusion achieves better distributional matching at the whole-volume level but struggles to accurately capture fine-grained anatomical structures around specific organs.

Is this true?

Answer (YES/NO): NO